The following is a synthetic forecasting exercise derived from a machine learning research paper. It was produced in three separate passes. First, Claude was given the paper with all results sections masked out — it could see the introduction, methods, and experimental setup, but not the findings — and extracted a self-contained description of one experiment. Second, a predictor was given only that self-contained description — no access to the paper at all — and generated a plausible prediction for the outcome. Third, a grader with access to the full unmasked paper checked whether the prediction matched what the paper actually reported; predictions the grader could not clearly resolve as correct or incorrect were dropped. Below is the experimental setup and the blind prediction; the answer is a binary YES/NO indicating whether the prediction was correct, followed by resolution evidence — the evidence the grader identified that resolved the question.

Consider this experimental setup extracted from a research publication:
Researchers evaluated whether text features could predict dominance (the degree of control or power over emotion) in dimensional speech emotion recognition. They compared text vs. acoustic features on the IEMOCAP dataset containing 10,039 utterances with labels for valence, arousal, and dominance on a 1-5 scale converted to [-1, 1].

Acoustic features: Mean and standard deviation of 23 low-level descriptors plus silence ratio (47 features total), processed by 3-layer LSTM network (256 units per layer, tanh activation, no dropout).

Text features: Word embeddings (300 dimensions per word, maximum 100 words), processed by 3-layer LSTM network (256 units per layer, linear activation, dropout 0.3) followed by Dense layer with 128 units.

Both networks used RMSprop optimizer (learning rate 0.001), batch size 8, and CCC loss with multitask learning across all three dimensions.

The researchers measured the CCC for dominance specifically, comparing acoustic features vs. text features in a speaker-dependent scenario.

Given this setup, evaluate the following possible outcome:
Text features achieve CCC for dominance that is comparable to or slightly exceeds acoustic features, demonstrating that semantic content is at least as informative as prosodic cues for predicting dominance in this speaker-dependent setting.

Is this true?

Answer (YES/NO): NO